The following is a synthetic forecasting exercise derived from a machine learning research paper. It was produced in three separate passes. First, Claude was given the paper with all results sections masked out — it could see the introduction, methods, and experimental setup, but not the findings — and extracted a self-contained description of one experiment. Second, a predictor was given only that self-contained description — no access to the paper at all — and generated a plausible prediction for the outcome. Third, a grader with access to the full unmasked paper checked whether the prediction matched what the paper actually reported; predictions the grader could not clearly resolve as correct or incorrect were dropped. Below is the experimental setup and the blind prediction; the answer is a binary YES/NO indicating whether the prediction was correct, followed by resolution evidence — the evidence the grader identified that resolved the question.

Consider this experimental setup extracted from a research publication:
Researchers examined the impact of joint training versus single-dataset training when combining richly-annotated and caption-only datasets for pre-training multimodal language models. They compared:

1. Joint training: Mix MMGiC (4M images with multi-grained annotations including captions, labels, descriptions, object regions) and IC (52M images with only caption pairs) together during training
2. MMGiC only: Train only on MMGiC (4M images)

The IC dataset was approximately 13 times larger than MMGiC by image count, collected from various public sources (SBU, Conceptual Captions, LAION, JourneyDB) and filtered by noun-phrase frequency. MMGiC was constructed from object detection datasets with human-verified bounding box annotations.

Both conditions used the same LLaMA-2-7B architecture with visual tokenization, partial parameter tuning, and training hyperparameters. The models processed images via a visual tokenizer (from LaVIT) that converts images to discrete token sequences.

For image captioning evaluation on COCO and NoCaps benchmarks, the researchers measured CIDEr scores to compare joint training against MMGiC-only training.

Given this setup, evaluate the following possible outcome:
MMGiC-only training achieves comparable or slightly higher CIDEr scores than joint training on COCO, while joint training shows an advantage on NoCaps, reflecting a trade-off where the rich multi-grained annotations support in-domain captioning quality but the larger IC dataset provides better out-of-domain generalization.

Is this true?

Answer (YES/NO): NO